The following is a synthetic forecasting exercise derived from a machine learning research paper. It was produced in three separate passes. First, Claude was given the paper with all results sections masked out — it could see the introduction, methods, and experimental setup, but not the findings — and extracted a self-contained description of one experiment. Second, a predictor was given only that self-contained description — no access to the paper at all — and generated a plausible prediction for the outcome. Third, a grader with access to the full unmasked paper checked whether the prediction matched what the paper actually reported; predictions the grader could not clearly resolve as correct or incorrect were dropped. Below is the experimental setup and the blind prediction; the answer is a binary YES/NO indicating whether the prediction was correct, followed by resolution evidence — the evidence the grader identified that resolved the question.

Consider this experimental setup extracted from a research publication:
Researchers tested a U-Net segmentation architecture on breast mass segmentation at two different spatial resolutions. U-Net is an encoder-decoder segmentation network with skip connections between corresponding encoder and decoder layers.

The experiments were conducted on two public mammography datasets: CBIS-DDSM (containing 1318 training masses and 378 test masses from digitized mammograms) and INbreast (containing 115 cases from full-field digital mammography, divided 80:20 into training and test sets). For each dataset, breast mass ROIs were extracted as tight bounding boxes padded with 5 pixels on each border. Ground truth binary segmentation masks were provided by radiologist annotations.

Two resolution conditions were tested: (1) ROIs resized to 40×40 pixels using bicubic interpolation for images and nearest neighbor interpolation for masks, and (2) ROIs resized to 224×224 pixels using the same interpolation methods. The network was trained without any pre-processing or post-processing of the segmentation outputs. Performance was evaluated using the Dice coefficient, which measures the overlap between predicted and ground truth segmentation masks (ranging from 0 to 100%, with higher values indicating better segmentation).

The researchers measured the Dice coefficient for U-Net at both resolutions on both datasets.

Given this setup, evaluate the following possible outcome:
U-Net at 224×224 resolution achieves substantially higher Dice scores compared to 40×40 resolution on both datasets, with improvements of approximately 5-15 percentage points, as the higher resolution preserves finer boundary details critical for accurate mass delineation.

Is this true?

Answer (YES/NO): NO